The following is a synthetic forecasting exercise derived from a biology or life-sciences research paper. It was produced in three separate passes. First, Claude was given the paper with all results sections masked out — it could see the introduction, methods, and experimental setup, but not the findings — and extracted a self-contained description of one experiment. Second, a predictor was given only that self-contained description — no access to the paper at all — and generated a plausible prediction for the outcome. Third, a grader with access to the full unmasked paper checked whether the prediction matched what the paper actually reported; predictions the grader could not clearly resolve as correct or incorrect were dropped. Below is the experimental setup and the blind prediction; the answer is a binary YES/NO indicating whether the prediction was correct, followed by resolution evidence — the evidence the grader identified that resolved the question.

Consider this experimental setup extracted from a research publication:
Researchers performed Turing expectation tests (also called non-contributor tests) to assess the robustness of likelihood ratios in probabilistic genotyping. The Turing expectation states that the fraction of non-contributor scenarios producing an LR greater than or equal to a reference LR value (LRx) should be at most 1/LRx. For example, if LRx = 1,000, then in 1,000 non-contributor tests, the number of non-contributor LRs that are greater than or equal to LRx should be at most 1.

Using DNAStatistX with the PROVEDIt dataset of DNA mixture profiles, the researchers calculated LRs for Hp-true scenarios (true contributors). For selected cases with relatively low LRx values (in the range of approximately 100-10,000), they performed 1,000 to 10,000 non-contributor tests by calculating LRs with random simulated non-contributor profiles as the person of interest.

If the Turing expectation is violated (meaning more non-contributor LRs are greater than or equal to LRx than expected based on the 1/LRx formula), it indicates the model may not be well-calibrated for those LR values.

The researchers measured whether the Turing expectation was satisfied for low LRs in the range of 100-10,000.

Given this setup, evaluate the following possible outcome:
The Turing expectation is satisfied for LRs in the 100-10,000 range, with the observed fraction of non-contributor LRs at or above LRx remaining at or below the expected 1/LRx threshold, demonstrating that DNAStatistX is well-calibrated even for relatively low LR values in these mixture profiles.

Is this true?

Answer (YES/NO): NO